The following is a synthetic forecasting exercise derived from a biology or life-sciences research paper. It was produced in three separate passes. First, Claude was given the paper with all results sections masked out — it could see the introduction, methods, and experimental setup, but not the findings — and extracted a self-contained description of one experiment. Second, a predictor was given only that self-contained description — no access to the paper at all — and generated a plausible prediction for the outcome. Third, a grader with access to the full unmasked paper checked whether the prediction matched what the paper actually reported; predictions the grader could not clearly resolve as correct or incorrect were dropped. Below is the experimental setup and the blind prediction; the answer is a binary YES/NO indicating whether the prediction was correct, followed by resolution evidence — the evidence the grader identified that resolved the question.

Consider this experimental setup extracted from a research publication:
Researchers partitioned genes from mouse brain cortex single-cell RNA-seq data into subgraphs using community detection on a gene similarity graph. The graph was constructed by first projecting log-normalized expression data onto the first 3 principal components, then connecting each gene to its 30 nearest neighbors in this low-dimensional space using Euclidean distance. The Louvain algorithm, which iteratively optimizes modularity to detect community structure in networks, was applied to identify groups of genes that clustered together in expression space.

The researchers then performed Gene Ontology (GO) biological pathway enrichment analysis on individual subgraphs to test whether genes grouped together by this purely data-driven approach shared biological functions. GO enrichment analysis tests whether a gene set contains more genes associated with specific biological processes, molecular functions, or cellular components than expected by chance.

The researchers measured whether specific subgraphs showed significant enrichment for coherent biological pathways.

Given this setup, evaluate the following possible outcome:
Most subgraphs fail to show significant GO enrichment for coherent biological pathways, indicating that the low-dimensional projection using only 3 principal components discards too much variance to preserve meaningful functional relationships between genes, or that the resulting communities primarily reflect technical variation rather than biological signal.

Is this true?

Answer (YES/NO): NO